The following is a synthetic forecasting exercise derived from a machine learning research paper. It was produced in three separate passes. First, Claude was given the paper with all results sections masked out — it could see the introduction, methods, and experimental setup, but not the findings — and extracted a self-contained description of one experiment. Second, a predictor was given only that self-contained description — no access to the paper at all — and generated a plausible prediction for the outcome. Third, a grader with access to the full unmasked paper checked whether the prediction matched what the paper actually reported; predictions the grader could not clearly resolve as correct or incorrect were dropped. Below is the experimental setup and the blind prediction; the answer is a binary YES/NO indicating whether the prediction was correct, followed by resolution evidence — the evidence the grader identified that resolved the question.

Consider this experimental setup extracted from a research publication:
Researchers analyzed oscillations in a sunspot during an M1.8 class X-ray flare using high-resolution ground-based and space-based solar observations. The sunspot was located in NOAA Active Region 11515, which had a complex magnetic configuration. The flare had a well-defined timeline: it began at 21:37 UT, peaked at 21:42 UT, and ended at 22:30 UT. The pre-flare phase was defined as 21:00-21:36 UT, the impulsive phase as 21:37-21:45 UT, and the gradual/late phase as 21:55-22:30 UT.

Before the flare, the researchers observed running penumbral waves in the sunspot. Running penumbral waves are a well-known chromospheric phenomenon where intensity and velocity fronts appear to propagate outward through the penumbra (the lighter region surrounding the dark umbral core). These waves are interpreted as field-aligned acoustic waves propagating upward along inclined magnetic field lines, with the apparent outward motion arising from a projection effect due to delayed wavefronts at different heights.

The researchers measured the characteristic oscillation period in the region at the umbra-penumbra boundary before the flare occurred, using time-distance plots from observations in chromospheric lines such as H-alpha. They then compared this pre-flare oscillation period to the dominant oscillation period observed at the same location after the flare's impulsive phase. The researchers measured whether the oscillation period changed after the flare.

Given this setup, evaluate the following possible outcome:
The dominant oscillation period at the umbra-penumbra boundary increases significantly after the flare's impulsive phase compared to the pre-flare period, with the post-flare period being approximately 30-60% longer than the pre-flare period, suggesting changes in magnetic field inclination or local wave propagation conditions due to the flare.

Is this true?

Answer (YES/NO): NO